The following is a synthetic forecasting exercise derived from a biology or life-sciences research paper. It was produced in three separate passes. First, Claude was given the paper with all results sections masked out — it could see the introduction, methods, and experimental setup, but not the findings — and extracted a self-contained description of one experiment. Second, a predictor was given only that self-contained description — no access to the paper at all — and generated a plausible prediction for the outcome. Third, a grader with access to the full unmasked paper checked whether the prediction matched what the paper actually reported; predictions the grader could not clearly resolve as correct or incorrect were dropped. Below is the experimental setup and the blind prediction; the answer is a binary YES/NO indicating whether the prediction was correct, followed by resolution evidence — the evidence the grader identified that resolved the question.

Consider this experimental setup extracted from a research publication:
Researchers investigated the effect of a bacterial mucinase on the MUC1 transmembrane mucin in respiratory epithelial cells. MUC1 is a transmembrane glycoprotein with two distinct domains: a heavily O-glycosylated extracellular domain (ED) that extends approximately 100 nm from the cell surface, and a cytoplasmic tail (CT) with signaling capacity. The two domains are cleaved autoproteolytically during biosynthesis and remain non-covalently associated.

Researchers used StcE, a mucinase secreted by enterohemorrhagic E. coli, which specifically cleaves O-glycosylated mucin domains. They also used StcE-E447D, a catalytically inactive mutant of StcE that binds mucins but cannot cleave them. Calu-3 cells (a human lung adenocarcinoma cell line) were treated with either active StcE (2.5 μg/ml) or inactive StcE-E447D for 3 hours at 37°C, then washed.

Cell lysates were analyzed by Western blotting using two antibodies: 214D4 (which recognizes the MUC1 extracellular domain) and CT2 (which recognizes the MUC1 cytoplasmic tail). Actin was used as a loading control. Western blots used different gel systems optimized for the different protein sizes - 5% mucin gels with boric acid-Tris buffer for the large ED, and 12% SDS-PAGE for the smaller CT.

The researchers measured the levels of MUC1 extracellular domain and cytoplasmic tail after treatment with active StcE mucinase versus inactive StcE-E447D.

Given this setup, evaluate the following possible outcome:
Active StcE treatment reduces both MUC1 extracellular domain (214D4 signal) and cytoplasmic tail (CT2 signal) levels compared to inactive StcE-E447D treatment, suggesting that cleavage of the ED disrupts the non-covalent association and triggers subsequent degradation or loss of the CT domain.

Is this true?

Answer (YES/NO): NO